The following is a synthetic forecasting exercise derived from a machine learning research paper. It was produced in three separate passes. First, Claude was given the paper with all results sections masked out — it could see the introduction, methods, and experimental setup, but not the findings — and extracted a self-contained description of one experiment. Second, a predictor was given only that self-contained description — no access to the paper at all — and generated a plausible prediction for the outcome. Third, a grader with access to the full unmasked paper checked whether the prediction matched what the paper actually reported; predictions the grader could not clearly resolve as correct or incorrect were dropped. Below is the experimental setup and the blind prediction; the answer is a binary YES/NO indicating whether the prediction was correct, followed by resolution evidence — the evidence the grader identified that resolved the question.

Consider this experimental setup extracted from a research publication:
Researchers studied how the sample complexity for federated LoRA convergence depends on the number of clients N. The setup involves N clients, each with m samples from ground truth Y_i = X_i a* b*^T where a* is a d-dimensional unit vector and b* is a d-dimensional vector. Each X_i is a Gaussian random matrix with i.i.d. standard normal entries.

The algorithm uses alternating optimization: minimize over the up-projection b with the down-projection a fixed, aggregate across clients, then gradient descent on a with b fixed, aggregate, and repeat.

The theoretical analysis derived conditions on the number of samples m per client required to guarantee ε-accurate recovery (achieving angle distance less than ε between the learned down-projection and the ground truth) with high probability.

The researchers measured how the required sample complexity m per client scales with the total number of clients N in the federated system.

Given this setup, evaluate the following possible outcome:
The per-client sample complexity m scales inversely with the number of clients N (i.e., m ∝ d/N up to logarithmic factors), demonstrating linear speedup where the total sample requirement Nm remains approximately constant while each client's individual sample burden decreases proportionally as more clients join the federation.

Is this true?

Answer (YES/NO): NO